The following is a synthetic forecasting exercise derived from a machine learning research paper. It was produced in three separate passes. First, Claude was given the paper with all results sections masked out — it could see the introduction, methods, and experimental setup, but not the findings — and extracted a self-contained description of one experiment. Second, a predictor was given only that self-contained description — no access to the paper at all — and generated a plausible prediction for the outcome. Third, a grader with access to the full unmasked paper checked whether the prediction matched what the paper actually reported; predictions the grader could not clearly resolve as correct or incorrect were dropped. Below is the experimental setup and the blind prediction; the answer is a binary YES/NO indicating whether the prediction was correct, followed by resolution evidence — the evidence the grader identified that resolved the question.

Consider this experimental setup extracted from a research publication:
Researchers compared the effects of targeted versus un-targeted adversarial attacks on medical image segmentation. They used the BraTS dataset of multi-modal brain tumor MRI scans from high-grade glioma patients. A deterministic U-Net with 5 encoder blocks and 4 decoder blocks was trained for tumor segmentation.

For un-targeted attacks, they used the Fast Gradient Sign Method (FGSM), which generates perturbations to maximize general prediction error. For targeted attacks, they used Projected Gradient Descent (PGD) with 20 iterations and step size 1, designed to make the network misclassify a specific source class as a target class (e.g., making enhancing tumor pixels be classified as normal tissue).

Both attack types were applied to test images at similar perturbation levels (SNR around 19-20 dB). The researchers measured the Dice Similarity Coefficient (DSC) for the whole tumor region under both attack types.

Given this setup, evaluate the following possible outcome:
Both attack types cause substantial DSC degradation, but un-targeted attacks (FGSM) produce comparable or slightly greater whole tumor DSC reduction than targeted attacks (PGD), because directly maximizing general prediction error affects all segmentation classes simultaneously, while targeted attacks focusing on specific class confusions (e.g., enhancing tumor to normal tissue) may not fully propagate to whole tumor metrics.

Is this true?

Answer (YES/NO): NO